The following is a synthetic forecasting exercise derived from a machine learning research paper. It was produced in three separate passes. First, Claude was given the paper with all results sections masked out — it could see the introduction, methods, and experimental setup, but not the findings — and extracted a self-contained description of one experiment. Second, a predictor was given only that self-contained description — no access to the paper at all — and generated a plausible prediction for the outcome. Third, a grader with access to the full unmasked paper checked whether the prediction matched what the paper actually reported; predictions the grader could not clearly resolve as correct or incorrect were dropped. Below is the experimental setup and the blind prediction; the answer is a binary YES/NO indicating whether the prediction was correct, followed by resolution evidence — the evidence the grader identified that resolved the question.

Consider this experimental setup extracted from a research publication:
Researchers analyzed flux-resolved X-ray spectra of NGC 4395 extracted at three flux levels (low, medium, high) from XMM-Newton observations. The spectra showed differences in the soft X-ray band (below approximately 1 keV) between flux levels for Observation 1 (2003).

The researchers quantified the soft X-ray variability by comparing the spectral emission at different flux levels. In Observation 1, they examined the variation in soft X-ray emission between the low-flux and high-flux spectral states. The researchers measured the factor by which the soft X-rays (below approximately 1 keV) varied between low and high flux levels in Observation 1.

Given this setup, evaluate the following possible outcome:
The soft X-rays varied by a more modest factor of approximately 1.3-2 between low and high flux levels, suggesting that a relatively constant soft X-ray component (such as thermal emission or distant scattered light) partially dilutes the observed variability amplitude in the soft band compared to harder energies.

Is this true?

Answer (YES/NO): NO